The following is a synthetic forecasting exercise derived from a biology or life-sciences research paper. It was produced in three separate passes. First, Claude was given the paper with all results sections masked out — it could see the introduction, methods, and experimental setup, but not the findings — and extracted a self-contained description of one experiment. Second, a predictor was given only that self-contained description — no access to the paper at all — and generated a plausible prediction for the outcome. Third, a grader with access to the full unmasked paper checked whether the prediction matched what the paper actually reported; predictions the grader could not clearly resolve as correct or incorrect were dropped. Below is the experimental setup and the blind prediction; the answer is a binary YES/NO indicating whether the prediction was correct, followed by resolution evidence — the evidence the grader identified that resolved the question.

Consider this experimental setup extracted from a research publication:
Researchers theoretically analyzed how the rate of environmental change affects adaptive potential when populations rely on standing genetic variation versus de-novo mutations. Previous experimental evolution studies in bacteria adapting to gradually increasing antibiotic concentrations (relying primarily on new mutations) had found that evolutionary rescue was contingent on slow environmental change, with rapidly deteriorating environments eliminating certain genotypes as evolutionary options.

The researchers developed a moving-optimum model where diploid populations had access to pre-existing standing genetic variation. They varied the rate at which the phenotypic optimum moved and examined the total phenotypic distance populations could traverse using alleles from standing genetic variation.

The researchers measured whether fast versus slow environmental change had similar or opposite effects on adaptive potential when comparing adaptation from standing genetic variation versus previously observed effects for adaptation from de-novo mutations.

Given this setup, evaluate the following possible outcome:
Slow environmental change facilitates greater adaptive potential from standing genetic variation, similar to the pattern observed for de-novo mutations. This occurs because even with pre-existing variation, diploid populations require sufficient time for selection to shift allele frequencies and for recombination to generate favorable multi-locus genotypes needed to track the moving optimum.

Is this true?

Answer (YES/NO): NO